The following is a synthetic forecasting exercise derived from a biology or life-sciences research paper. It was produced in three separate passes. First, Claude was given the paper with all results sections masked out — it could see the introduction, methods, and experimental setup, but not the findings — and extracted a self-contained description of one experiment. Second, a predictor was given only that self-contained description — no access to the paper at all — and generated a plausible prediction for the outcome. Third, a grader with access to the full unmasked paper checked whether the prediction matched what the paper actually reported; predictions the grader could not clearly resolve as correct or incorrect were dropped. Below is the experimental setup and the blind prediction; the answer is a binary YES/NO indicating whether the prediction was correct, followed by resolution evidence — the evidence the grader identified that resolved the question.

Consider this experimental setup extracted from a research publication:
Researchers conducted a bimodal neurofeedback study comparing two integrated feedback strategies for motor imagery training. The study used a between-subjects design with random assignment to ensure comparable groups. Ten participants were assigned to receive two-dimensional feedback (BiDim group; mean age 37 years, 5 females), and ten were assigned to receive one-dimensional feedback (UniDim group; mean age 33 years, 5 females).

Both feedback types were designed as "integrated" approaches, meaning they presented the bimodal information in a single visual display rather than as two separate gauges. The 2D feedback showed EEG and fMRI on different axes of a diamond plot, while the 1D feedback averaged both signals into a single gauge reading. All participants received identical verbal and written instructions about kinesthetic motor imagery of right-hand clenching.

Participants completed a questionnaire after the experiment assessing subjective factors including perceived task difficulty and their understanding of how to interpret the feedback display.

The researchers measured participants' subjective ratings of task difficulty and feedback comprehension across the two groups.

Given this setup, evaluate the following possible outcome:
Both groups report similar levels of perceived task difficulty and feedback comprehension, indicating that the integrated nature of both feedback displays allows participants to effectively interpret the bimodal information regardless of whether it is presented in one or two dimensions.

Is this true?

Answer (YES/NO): NO